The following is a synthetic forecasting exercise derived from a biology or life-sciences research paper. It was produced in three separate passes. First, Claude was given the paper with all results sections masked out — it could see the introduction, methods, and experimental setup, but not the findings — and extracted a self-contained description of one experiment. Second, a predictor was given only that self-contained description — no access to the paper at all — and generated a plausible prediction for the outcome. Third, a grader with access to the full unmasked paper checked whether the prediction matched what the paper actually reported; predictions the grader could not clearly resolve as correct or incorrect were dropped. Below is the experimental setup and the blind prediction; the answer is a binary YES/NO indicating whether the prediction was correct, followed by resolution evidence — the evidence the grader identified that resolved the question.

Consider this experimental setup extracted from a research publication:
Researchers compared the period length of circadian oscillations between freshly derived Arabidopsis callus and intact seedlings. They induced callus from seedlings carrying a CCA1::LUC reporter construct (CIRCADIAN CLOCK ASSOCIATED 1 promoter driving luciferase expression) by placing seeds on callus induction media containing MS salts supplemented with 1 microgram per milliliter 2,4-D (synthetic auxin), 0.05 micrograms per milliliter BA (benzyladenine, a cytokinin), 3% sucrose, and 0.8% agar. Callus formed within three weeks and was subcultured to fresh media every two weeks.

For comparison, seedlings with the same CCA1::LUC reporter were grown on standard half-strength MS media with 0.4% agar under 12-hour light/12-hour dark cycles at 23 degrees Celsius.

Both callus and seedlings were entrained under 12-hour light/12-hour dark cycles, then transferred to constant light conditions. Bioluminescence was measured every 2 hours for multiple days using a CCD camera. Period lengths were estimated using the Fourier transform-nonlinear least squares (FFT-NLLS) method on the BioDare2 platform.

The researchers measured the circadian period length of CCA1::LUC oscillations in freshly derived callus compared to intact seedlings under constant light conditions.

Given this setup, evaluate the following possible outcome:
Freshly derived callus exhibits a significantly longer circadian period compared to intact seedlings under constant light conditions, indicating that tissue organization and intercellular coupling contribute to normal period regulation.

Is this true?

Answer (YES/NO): NO